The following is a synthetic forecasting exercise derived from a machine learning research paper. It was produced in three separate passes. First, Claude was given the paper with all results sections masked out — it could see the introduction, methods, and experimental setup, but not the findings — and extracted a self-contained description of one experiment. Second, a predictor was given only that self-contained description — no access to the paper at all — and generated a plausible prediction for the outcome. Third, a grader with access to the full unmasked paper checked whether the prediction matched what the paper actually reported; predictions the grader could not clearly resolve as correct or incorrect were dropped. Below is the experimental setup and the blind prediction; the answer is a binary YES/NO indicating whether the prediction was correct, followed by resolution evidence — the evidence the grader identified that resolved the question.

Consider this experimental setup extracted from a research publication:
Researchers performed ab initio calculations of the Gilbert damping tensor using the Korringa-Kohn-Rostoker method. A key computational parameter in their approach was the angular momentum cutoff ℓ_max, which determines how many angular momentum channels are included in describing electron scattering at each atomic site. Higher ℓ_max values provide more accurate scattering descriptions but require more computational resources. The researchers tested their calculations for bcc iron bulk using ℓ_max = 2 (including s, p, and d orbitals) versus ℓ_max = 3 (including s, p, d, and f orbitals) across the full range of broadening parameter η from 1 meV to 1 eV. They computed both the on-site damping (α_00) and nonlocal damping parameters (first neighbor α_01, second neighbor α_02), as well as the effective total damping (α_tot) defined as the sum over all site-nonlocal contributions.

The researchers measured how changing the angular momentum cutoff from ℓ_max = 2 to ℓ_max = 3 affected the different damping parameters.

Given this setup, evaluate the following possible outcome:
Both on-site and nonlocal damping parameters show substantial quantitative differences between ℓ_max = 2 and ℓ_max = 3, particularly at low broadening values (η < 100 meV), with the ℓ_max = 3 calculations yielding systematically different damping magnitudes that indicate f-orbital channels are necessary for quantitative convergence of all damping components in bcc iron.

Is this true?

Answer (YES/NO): NO